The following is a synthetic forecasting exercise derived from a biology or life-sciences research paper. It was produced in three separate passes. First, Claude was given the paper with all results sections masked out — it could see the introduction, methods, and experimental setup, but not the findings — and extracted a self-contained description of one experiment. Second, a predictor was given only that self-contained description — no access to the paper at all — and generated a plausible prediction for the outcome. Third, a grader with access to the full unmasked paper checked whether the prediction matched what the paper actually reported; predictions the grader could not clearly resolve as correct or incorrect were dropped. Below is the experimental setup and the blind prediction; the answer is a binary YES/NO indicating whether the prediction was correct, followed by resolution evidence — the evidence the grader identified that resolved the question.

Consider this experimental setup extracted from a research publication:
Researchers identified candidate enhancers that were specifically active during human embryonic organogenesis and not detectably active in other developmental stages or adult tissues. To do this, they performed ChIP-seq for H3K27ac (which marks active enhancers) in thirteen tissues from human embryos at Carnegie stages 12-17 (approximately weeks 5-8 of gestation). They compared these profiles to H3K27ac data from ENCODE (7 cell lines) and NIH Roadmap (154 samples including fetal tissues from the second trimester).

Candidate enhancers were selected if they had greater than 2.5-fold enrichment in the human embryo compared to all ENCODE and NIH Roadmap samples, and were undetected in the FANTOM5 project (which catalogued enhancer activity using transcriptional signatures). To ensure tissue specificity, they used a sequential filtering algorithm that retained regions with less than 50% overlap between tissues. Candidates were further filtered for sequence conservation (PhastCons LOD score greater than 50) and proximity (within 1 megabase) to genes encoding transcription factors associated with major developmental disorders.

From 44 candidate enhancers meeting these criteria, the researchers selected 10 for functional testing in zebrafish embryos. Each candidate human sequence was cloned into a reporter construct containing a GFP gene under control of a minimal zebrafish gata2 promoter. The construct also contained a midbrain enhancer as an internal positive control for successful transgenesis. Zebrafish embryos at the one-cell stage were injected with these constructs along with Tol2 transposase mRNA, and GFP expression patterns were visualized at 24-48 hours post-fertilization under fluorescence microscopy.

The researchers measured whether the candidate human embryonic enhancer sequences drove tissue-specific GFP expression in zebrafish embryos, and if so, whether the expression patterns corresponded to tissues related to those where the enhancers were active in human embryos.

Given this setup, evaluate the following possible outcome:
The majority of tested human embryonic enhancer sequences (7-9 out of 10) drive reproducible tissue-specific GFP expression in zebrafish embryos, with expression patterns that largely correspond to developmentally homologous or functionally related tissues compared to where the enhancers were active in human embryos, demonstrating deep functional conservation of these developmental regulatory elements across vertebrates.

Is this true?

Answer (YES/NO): YES